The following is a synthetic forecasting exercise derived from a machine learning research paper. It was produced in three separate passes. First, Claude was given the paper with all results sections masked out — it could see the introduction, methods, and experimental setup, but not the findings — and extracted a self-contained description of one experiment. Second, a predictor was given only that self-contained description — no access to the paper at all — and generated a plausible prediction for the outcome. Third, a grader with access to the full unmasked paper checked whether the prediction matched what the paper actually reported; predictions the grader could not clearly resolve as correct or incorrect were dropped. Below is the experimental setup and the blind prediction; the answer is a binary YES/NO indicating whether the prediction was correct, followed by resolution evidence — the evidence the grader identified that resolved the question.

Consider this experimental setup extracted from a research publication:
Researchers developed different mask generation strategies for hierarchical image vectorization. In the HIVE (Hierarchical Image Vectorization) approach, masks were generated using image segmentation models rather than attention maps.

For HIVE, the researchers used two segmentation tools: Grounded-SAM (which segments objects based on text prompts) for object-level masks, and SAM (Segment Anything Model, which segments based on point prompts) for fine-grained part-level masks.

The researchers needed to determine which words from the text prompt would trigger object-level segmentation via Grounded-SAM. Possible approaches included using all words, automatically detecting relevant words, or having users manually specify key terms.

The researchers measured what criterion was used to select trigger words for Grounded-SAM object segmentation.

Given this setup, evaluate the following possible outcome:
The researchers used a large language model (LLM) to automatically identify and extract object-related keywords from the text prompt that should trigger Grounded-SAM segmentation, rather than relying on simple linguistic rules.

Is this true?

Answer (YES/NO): NO